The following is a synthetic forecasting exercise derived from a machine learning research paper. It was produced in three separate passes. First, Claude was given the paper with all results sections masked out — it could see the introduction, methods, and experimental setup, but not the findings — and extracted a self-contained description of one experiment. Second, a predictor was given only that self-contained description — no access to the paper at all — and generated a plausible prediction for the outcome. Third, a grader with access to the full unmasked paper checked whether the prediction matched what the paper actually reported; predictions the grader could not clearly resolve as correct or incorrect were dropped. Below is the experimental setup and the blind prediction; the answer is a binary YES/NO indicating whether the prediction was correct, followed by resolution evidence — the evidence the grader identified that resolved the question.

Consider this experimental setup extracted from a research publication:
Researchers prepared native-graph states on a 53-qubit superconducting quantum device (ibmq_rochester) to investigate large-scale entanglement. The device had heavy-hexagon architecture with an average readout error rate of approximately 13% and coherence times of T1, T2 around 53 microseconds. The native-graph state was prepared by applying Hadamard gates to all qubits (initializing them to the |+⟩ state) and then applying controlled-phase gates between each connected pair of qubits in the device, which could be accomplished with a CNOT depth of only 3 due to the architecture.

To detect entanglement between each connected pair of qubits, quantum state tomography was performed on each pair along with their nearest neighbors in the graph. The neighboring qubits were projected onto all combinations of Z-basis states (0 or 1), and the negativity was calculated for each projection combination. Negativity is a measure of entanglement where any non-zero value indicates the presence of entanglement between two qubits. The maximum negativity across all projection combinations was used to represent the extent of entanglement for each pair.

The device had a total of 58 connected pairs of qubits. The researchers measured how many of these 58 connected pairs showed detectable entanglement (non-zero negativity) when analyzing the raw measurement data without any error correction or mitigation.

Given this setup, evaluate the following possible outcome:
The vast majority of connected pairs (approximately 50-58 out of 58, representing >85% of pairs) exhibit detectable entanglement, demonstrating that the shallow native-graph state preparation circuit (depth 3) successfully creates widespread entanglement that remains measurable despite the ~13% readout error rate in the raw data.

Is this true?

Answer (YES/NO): NO